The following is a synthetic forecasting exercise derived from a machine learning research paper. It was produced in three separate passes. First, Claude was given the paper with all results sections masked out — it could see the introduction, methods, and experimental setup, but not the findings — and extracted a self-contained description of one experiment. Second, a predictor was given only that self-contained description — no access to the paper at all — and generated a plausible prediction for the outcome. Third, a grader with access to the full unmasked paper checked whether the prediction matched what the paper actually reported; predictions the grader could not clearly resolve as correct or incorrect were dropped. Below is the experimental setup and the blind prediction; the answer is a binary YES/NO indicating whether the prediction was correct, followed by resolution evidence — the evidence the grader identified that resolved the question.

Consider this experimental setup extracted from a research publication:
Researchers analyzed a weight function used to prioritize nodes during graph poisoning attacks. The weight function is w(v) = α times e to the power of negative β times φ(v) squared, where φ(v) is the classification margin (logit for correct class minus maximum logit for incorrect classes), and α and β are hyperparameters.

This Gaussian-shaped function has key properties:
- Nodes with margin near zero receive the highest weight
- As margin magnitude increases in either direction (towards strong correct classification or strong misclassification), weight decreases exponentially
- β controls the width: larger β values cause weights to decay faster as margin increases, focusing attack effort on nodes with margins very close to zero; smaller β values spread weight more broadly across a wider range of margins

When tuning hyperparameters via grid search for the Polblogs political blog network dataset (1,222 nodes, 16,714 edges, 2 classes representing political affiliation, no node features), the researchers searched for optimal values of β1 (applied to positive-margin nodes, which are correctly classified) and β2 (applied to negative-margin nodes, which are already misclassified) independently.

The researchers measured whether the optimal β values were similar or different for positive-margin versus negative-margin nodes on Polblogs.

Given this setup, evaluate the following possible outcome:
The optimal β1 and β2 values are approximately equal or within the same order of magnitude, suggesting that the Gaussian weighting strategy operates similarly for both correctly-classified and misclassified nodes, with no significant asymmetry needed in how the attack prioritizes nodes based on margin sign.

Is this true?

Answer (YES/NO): NO